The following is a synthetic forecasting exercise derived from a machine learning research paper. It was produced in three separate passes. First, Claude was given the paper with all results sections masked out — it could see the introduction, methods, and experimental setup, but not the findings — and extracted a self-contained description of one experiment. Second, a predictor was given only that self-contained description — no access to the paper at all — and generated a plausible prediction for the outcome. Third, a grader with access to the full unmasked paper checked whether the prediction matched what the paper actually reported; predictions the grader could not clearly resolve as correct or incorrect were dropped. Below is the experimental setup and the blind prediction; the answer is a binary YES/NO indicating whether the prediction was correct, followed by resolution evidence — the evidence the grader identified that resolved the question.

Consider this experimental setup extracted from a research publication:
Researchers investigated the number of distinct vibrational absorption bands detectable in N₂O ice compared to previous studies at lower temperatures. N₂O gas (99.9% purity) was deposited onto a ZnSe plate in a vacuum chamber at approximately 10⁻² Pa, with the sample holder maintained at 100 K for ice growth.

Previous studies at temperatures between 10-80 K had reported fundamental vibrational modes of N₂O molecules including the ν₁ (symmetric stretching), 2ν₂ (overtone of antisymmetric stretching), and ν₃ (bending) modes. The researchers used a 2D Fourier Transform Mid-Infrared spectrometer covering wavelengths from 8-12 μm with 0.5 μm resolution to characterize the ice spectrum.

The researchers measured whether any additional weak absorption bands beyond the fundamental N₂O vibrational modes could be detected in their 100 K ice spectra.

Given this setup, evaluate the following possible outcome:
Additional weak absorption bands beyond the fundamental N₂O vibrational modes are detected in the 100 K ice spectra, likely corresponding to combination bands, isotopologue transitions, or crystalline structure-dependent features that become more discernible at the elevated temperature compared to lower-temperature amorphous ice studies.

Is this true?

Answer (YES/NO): YES